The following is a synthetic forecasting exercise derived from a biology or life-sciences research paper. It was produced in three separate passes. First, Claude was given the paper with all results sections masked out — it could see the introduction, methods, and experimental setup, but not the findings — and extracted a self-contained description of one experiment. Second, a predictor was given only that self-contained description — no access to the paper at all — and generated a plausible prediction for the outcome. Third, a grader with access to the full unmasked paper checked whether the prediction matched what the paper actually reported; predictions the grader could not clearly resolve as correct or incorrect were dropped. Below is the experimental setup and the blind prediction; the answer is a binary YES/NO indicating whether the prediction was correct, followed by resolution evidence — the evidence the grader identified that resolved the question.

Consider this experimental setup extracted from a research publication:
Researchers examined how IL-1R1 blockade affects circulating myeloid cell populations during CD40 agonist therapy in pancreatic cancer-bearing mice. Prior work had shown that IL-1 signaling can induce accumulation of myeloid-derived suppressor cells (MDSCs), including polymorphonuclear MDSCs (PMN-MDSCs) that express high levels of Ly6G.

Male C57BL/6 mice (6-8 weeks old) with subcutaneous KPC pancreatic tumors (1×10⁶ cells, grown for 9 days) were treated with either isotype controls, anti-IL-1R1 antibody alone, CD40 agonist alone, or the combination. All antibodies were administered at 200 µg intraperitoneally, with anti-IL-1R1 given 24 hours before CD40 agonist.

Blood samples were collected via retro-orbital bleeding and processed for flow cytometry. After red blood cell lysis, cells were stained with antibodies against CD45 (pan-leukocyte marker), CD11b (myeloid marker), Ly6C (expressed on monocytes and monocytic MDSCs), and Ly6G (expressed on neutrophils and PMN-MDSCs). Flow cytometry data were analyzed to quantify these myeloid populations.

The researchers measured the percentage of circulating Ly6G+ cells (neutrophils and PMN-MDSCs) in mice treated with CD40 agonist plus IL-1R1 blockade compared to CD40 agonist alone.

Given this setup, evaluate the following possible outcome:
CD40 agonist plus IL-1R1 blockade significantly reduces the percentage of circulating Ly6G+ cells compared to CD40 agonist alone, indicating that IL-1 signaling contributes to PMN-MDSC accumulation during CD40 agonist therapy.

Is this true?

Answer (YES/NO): YES